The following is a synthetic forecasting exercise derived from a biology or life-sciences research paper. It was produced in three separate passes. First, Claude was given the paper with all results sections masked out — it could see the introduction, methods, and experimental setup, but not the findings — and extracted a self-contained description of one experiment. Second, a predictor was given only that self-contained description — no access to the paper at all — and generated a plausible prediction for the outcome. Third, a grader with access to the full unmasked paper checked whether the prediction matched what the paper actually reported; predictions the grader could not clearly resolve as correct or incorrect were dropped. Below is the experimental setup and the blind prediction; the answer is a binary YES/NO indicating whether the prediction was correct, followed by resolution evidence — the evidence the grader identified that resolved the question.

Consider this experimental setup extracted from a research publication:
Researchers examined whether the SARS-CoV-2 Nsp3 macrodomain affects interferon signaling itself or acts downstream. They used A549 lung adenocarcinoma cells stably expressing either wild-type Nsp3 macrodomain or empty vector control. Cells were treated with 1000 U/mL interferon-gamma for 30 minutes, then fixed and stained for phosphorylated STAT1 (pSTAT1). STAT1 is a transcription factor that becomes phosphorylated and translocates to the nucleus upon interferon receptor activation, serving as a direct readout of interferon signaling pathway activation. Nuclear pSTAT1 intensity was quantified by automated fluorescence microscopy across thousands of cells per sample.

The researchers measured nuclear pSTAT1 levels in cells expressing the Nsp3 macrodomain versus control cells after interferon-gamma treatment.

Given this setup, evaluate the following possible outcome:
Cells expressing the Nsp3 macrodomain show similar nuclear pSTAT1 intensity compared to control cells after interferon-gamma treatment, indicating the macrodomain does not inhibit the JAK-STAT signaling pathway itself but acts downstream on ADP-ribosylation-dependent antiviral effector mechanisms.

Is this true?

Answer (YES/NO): YES